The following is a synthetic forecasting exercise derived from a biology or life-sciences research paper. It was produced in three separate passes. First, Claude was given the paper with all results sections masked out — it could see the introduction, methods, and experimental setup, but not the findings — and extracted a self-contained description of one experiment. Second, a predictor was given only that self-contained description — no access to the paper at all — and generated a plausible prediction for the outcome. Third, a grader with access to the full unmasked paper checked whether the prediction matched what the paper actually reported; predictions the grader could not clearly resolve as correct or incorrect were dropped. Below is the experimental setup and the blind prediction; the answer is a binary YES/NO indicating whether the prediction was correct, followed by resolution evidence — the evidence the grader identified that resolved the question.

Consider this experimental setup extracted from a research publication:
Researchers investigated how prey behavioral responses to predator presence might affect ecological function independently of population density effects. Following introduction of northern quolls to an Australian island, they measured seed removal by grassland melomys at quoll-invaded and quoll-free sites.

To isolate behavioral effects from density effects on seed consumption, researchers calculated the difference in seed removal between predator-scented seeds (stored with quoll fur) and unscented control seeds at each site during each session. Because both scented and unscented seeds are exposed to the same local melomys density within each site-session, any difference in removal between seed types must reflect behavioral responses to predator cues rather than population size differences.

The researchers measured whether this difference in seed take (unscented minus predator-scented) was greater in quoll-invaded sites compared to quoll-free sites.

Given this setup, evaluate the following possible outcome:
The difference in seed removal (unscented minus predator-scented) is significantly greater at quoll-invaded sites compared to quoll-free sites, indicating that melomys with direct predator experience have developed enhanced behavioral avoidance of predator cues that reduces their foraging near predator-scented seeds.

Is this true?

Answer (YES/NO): YES